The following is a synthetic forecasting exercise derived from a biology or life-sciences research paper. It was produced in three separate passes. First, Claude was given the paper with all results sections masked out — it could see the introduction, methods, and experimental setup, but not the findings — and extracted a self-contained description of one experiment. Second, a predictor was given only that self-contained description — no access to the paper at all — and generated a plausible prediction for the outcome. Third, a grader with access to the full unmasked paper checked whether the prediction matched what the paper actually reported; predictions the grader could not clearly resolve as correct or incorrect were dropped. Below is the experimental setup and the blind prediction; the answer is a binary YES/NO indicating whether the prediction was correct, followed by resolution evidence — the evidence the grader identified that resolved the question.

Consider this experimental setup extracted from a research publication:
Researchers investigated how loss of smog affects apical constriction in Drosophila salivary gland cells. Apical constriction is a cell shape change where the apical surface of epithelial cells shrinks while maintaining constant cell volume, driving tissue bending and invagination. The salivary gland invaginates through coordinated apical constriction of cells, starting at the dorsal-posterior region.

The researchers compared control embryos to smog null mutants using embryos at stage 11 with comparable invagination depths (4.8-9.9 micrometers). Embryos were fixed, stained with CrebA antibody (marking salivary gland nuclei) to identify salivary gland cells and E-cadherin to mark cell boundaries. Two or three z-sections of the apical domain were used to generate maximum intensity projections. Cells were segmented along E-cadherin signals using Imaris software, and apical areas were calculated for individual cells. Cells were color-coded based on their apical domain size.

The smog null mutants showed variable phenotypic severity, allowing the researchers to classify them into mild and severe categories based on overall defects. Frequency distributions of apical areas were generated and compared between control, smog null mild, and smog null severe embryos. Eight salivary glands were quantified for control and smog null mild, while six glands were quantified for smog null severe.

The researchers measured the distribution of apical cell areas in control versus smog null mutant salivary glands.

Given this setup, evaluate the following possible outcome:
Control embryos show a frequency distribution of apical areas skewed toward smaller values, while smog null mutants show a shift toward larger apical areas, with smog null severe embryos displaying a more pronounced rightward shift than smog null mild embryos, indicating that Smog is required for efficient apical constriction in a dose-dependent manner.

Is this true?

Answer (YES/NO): YES